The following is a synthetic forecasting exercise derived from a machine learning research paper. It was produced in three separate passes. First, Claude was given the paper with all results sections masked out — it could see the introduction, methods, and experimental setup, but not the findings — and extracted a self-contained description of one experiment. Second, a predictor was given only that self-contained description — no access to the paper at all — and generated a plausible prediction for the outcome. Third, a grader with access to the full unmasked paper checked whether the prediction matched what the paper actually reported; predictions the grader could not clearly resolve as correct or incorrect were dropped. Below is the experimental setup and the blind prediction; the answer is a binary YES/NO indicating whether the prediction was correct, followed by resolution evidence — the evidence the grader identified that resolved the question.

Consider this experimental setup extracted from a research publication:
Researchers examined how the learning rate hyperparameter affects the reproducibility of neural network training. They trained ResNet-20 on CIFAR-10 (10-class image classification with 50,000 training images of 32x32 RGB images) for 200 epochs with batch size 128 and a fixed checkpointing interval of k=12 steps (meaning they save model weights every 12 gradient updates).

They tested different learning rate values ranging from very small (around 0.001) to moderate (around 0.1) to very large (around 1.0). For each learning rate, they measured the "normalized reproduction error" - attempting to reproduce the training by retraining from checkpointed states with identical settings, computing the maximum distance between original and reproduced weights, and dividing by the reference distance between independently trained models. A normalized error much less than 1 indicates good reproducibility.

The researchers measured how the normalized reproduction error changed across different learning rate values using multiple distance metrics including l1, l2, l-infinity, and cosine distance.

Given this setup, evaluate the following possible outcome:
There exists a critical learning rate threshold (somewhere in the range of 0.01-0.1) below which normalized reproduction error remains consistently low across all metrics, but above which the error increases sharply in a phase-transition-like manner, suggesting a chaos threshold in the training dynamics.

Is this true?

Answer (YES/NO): NO